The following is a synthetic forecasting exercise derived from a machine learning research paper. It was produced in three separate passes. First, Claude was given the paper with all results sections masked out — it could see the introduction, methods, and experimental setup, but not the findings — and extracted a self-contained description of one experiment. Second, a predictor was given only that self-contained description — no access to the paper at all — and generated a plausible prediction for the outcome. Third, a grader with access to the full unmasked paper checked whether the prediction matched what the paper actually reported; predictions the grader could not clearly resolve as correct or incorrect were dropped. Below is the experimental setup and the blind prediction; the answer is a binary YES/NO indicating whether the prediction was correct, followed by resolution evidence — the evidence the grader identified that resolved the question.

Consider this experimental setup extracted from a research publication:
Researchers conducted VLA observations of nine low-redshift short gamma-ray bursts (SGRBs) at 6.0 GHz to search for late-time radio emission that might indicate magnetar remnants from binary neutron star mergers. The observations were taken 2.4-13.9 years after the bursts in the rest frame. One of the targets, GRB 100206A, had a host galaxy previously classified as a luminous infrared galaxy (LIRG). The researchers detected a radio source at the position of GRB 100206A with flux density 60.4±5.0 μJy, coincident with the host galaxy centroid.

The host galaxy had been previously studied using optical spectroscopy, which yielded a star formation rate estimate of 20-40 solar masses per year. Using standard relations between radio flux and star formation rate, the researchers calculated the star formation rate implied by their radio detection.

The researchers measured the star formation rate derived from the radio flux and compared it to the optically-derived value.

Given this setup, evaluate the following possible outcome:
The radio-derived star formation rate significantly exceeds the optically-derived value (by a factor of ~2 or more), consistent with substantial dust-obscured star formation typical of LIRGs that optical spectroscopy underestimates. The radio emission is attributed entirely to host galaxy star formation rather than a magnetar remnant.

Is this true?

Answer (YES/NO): YES